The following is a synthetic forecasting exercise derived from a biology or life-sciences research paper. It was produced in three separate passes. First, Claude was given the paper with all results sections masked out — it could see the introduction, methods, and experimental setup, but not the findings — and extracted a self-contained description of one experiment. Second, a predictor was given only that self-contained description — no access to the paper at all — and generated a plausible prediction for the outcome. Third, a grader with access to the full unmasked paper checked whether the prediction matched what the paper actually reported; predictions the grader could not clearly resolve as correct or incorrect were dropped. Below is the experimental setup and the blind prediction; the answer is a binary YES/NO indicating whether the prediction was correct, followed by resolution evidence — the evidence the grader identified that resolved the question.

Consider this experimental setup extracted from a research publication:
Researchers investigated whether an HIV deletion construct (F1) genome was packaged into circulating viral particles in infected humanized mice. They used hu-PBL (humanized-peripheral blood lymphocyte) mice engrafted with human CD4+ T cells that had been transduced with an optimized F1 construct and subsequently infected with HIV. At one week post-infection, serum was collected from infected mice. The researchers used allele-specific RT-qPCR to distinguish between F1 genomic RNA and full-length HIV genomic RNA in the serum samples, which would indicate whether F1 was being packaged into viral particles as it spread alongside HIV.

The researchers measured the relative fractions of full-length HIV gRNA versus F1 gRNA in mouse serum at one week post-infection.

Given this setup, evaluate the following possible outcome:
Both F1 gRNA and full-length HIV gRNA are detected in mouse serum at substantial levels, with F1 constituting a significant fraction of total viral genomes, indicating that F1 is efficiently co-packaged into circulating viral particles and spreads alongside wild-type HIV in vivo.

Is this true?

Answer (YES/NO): YES